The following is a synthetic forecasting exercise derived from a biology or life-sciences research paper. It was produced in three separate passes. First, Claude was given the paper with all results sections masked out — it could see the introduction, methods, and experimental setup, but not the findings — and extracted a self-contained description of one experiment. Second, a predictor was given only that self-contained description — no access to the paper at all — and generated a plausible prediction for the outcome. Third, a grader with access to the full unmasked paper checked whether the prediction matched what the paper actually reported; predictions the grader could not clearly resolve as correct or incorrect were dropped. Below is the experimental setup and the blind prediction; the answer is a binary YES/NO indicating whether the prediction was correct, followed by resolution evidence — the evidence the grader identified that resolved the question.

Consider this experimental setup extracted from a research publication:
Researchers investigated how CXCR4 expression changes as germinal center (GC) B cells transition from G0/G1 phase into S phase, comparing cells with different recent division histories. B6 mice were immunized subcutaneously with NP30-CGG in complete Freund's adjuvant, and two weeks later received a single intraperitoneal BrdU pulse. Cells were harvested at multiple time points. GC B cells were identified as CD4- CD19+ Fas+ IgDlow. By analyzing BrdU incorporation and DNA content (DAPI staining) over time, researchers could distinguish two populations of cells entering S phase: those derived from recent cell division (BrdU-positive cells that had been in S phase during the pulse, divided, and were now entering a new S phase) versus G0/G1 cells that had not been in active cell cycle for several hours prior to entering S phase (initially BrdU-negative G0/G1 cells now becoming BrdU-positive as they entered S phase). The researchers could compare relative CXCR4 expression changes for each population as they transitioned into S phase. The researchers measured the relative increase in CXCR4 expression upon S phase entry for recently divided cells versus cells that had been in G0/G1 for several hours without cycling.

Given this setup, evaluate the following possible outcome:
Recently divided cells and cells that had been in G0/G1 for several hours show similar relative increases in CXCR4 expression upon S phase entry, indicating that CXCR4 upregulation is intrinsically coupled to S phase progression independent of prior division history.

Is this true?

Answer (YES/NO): NO